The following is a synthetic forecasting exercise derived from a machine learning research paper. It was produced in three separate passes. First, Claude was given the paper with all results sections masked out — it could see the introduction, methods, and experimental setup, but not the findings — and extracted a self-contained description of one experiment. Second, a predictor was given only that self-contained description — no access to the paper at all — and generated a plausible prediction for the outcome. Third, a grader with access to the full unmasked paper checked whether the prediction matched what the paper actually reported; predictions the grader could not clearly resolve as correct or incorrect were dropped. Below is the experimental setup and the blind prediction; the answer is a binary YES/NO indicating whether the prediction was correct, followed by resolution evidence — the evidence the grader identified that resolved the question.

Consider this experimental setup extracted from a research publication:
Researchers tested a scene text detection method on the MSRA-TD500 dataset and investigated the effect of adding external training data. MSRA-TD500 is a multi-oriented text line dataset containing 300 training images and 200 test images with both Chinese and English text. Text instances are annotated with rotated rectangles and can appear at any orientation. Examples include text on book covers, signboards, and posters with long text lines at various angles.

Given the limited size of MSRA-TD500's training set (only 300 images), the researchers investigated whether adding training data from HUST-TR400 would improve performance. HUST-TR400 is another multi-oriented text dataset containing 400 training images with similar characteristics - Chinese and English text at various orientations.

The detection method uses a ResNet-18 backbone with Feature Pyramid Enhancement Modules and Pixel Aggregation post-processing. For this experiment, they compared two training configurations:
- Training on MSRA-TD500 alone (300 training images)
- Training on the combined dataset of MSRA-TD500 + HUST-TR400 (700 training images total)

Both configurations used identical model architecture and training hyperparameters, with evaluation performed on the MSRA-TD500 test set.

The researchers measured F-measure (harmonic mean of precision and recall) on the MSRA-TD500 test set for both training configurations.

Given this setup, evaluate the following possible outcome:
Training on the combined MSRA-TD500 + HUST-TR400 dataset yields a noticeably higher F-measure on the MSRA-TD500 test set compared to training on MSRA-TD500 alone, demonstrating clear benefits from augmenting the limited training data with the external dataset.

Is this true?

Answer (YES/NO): YES